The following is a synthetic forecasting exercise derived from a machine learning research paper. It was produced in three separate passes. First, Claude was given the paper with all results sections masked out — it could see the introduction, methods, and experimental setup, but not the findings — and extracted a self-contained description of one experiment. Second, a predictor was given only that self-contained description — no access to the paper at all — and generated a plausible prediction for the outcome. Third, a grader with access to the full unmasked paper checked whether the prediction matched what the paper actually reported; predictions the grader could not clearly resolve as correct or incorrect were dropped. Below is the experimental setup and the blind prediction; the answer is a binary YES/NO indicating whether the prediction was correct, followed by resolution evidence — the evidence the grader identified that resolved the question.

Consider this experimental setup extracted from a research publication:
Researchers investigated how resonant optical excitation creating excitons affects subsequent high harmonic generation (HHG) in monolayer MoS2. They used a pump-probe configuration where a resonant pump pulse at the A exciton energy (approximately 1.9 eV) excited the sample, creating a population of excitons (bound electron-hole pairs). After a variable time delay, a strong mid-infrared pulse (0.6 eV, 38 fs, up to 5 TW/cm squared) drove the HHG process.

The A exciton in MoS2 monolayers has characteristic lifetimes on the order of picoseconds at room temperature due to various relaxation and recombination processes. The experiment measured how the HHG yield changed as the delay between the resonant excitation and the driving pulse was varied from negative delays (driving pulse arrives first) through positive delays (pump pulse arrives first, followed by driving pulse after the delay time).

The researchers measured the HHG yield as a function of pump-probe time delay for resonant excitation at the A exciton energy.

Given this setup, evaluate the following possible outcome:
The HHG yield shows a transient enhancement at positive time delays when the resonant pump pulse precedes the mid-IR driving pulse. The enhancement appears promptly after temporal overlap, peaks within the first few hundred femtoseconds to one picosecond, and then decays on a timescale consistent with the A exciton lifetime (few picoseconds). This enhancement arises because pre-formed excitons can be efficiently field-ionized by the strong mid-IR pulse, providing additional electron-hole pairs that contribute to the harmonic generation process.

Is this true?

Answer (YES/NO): NO